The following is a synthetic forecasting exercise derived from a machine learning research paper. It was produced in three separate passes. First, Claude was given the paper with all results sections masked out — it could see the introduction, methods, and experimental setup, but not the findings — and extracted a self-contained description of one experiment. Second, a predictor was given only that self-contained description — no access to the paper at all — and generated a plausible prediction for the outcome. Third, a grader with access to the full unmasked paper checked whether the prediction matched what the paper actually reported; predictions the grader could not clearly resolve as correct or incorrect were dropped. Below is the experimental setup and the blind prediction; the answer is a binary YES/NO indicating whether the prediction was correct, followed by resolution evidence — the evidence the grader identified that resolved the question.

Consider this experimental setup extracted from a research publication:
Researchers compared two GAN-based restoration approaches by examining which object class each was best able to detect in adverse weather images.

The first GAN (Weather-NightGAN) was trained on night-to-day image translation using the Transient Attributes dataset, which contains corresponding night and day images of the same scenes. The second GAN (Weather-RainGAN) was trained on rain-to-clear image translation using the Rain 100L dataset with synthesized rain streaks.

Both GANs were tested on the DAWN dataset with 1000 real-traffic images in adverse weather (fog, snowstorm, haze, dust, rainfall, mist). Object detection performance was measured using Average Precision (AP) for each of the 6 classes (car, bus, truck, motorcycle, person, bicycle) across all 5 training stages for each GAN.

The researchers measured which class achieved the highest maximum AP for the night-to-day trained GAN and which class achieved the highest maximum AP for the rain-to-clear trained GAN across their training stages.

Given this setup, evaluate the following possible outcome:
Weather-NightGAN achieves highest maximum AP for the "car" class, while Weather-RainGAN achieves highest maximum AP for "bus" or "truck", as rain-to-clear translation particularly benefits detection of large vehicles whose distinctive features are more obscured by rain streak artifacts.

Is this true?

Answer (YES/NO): NO